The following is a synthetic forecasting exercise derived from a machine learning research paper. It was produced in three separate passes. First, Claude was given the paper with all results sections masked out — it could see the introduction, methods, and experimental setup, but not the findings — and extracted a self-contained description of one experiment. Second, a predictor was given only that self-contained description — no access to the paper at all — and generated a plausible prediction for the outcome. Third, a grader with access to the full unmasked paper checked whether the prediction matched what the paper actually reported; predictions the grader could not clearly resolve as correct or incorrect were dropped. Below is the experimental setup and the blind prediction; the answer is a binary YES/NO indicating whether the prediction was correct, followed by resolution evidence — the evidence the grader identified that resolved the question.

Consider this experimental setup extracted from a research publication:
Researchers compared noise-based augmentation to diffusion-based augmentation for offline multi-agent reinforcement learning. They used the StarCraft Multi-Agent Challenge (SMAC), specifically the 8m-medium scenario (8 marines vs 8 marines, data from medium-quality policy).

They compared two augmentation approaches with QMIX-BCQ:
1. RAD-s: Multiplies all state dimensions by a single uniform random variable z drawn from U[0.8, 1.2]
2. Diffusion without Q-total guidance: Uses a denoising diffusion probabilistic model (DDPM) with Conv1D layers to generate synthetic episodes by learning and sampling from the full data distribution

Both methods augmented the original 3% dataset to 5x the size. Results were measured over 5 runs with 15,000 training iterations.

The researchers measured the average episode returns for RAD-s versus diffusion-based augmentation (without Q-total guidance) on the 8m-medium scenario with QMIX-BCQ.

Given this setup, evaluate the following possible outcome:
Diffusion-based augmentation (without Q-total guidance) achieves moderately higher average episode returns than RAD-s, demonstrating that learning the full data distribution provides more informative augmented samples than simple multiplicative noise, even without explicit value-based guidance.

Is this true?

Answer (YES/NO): NO